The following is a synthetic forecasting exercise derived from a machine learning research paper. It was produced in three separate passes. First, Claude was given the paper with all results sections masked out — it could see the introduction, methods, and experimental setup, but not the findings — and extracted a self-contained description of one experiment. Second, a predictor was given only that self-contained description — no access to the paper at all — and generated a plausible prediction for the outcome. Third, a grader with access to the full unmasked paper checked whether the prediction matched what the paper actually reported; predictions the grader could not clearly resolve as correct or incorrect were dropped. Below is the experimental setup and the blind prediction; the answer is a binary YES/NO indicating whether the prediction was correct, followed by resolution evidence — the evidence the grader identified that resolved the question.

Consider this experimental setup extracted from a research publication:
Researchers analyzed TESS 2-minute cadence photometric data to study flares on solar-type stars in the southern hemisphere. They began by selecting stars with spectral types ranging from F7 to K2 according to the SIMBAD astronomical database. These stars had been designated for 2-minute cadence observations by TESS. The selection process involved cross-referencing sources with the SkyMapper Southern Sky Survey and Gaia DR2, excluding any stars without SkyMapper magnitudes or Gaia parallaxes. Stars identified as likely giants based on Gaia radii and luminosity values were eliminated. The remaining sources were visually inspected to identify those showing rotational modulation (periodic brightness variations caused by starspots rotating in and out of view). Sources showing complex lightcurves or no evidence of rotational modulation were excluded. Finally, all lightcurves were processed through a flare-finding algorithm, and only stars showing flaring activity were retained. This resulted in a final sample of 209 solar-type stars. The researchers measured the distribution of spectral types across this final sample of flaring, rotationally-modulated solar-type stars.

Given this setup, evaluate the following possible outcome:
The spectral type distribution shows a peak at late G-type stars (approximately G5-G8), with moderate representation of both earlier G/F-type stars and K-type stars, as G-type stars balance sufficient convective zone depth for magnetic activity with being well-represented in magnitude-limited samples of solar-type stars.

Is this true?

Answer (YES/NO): NO